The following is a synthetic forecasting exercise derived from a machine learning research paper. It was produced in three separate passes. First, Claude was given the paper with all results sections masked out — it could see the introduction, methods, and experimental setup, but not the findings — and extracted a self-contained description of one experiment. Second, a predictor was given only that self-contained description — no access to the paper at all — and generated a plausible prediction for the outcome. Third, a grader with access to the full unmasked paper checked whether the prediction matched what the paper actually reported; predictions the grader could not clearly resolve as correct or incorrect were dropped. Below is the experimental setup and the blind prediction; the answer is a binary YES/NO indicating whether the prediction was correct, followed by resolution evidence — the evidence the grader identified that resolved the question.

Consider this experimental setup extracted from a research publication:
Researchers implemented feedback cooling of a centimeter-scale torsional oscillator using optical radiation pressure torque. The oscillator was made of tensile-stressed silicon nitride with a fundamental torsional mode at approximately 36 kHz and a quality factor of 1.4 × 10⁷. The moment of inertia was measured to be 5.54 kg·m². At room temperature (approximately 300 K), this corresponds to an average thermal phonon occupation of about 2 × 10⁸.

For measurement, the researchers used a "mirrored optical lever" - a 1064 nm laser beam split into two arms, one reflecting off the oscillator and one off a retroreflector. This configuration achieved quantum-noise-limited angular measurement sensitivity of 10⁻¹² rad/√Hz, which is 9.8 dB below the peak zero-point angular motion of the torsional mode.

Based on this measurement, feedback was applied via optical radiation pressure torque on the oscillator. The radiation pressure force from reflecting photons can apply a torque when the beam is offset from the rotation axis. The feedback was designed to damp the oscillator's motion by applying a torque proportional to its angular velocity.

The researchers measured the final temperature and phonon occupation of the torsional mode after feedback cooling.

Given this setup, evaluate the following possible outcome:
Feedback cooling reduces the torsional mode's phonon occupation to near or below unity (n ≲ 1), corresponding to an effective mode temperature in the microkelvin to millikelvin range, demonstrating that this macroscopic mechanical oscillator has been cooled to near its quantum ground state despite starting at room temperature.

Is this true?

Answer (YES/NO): NO